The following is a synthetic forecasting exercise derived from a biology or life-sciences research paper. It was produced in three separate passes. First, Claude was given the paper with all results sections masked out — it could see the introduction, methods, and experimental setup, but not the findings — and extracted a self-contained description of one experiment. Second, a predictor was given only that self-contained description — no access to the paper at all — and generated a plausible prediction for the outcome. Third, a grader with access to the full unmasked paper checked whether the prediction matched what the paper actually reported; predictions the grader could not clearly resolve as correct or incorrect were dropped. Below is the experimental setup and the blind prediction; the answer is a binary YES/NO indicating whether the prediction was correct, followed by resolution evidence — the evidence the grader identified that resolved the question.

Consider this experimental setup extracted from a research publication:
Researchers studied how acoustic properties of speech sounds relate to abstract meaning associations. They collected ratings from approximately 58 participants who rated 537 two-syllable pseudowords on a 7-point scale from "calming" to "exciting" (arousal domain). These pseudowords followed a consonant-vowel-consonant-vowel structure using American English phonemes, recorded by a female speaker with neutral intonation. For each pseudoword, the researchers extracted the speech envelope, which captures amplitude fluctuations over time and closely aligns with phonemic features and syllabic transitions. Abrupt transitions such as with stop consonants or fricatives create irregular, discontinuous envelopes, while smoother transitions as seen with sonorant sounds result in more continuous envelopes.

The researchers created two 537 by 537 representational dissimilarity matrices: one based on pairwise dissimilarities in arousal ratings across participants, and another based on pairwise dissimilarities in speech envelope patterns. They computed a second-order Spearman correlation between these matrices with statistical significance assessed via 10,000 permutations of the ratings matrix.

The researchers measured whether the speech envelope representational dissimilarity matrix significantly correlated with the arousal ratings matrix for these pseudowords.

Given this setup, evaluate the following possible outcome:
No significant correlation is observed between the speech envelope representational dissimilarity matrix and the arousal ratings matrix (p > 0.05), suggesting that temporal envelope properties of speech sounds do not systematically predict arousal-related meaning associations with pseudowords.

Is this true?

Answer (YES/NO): NO